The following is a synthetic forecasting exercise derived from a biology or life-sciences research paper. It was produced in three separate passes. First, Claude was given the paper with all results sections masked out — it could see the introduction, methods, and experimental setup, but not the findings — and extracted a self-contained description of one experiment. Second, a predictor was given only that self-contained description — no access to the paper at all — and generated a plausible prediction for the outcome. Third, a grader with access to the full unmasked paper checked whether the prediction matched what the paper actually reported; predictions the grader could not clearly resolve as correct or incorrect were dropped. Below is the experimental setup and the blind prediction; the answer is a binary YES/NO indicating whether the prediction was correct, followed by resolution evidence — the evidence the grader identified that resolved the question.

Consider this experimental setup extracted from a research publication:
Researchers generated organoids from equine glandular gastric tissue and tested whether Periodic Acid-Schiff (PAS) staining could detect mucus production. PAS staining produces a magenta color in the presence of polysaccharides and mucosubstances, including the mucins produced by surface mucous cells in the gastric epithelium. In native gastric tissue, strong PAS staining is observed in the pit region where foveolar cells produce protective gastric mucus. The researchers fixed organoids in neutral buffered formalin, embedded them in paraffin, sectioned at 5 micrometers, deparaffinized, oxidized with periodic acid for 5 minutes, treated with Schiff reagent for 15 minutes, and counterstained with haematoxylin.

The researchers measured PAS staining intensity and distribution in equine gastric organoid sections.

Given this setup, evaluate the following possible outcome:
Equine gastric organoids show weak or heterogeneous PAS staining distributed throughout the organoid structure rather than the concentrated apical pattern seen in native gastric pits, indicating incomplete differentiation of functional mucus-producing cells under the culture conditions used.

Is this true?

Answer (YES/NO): NO